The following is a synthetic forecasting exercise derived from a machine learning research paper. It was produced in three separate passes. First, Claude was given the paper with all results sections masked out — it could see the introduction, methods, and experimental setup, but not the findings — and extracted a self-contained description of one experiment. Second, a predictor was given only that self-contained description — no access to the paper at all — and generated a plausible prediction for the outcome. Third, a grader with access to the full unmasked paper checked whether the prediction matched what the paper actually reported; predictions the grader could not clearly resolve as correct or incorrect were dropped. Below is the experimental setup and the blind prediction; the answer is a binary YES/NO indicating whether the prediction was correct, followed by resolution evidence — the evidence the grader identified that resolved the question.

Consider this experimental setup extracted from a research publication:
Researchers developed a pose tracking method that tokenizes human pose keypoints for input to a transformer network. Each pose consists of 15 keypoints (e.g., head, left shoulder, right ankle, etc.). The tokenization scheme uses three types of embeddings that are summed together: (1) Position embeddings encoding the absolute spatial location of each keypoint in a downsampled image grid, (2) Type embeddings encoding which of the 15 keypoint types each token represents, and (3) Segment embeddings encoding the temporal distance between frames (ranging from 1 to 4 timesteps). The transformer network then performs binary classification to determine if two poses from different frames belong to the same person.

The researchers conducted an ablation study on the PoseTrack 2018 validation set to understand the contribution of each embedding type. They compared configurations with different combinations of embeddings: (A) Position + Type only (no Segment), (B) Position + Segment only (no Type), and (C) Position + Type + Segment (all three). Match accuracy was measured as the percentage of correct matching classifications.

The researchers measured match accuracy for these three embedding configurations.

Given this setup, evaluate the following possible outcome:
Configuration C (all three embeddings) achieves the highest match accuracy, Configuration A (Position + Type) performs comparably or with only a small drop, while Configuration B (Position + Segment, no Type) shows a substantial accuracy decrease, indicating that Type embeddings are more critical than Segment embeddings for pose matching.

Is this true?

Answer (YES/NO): NO